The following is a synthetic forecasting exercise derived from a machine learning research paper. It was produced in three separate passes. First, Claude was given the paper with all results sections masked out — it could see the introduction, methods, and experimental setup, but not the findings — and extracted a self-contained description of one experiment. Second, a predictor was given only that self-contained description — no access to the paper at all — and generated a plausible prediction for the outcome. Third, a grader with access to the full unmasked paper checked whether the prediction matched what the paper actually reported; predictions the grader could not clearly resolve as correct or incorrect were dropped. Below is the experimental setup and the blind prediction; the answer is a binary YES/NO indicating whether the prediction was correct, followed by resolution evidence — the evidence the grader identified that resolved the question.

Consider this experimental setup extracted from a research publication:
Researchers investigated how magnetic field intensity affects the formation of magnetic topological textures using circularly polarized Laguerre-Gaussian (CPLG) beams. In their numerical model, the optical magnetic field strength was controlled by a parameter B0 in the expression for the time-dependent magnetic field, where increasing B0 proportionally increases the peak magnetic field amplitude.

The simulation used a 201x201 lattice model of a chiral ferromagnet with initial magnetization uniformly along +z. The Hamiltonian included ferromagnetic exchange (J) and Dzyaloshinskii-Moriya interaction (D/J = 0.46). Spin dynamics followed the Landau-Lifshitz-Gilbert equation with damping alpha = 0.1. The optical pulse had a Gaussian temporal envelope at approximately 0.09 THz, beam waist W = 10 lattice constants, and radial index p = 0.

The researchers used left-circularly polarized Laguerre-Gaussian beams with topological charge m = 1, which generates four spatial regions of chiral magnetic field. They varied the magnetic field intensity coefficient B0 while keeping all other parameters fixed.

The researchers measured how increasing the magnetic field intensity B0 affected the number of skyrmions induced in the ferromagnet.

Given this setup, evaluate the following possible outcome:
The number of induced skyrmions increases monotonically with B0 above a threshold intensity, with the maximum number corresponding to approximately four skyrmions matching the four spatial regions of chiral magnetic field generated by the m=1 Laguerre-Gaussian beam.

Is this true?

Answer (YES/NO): YES